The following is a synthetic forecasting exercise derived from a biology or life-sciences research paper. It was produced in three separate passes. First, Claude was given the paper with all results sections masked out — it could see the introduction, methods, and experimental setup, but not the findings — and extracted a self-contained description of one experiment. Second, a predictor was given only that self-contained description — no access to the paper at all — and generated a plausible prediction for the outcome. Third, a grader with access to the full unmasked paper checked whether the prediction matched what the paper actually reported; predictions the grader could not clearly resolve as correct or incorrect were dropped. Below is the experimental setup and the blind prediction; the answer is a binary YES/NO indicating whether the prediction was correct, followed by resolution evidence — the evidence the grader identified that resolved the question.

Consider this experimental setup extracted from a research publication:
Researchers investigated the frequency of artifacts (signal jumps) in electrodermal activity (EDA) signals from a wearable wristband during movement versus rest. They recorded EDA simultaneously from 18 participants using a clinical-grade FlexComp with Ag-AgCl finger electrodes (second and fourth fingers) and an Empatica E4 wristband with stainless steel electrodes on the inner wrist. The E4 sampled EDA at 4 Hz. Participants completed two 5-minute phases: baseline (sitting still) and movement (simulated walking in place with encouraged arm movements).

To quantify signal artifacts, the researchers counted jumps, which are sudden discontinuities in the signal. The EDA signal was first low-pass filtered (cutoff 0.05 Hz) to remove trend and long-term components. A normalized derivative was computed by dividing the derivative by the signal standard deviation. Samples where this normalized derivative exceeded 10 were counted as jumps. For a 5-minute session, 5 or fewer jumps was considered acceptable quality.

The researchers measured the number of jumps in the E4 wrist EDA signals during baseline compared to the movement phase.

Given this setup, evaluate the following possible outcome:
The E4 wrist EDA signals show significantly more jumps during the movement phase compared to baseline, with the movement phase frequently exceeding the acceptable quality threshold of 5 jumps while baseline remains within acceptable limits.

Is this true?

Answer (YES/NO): NO